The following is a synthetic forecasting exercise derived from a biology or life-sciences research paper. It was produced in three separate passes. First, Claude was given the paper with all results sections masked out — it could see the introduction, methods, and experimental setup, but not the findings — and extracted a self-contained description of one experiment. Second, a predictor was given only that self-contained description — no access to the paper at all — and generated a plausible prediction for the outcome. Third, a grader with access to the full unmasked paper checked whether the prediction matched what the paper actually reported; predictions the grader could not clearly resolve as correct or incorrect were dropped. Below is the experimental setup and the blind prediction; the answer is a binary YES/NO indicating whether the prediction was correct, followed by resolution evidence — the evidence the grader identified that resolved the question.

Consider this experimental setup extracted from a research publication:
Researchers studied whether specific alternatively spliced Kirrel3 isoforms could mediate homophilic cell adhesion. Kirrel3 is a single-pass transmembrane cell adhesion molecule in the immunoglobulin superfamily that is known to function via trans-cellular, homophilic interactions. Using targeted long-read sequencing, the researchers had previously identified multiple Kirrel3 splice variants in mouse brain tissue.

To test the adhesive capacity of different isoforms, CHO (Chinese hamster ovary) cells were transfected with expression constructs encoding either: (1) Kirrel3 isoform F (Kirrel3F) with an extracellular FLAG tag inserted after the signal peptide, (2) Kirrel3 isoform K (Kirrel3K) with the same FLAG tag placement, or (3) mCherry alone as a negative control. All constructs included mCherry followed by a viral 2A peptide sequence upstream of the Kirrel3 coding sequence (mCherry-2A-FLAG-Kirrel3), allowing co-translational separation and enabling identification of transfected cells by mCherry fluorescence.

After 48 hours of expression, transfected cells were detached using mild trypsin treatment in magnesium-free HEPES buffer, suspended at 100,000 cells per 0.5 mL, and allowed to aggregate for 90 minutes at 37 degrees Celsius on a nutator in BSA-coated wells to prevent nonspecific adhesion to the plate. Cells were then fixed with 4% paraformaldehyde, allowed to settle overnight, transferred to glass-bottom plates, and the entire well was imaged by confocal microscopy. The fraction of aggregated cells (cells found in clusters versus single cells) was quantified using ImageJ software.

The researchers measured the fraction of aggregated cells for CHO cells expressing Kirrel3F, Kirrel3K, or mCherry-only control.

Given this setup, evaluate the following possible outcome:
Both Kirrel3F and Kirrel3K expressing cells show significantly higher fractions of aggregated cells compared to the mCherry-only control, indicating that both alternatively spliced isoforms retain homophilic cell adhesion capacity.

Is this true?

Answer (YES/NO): YES